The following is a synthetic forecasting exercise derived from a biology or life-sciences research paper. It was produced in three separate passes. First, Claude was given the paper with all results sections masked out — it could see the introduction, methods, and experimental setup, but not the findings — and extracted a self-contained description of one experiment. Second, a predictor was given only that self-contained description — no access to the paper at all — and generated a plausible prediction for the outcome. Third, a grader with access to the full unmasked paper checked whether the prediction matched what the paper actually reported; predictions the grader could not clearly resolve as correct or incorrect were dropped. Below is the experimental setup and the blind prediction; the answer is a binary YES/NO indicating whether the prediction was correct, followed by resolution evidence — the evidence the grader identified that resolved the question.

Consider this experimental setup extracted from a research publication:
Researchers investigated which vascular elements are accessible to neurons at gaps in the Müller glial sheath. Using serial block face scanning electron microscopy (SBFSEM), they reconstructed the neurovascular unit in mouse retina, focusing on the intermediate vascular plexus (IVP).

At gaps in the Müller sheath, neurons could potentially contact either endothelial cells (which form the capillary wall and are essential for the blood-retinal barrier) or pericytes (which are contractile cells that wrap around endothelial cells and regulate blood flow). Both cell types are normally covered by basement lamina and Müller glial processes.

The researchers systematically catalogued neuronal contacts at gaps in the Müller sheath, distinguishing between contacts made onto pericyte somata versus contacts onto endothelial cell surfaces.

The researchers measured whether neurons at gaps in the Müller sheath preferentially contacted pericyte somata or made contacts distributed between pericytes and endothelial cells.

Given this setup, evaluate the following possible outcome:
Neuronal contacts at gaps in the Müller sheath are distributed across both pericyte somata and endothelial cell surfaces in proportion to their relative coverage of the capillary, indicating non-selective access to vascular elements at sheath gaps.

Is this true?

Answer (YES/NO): NO